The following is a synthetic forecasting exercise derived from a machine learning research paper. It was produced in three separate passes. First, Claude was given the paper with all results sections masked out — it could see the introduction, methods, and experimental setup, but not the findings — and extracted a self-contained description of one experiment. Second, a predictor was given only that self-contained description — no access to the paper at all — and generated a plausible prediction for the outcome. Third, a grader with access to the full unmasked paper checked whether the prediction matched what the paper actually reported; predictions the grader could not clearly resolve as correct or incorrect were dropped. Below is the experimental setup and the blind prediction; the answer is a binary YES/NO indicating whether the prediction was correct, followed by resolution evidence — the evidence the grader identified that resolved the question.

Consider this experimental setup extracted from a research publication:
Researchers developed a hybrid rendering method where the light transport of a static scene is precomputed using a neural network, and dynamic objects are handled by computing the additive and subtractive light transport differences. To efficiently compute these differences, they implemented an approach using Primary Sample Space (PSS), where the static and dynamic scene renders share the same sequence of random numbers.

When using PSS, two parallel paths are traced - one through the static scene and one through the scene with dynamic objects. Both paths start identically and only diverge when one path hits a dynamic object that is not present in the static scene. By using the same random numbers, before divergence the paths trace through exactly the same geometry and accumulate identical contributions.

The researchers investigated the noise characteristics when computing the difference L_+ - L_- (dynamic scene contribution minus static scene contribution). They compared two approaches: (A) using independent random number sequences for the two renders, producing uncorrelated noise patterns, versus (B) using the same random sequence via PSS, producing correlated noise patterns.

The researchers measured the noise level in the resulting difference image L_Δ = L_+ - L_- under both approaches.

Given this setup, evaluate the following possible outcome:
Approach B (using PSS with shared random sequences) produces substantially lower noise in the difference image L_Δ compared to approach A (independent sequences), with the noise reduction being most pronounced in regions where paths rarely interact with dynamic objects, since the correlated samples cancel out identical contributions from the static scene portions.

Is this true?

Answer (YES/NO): YES